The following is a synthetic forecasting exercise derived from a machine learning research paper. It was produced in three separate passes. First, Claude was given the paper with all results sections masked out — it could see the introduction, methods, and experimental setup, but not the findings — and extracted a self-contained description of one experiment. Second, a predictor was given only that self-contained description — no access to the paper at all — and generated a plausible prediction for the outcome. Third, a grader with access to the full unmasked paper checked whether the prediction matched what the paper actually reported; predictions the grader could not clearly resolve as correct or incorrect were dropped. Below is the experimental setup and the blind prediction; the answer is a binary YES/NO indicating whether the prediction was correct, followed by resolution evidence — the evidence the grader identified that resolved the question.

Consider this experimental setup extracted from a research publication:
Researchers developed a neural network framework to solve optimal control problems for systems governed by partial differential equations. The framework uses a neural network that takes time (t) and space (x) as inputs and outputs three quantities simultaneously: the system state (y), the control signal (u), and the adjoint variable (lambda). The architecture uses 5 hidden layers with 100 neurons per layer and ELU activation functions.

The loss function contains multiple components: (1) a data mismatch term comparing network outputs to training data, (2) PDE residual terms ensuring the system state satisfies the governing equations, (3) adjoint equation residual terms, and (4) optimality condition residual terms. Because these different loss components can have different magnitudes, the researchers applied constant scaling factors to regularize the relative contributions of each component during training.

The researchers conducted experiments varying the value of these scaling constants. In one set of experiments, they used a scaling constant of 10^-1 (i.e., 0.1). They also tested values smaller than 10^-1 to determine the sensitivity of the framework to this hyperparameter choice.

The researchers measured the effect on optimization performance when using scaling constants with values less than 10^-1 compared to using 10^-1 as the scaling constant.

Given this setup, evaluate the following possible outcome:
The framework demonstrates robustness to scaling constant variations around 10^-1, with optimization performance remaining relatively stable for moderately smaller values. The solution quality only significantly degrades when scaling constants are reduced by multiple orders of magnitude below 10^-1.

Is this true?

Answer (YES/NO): NO